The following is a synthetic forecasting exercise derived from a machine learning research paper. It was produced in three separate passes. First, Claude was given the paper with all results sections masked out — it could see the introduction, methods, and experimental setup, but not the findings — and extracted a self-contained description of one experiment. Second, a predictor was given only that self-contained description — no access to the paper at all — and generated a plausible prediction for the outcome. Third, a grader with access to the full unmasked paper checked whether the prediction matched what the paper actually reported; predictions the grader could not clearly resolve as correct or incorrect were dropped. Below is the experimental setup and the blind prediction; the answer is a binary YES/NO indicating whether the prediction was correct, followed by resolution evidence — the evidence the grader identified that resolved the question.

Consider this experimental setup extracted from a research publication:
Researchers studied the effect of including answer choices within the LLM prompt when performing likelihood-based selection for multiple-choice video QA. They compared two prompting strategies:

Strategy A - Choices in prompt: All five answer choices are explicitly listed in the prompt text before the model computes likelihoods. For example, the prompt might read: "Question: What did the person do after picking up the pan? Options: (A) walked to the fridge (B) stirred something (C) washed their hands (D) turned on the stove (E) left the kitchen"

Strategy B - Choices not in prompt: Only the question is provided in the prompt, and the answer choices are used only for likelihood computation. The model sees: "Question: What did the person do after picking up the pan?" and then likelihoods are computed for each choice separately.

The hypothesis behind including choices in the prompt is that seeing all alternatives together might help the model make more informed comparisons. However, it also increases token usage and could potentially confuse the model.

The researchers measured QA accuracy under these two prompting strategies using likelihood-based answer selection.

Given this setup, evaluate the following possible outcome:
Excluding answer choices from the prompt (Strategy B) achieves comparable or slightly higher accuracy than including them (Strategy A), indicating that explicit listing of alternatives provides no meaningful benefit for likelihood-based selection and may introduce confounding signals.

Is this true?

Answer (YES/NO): NO